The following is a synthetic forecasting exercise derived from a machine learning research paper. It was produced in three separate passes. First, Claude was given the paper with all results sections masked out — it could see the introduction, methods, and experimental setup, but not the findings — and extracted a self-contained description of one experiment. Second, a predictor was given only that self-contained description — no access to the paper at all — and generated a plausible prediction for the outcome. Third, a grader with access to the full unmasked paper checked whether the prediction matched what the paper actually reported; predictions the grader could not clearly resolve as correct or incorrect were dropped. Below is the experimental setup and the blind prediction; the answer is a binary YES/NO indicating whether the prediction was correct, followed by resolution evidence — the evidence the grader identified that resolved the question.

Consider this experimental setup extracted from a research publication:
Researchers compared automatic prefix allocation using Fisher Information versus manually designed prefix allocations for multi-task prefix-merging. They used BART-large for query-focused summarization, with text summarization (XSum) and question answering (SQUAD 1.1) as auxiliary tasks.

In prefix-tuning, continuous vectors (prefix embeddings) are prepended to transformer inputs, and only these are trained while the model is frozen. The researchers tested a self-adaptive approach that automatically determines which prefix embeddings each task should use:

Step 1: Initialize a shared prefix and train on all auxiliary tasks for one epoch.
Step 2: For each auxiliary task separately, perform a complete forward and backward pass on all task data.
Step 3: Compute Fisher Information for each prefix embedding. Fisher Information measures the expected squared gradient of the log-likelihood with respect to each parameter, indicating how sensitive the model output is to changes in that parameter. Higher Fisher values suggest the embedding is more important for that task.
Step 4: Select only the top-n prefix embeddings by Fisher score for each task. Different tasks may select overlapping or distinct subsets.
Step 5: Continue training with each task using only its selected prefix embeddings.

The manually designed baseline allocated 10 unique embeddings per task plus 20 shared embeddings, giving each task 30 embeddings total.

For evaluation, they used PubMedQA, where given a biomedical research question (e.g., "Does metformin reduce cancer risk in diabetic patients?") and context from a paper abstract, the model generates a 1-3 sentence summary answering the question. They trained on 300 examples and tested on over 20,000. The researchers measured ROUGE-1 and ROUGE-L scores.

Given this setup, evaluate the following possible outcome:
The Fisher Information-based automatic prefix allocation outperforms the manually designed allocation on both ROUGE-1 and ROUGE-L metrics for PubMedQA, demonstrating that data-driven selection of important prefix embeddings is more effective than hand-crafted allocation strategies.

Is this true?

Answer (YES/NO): NO